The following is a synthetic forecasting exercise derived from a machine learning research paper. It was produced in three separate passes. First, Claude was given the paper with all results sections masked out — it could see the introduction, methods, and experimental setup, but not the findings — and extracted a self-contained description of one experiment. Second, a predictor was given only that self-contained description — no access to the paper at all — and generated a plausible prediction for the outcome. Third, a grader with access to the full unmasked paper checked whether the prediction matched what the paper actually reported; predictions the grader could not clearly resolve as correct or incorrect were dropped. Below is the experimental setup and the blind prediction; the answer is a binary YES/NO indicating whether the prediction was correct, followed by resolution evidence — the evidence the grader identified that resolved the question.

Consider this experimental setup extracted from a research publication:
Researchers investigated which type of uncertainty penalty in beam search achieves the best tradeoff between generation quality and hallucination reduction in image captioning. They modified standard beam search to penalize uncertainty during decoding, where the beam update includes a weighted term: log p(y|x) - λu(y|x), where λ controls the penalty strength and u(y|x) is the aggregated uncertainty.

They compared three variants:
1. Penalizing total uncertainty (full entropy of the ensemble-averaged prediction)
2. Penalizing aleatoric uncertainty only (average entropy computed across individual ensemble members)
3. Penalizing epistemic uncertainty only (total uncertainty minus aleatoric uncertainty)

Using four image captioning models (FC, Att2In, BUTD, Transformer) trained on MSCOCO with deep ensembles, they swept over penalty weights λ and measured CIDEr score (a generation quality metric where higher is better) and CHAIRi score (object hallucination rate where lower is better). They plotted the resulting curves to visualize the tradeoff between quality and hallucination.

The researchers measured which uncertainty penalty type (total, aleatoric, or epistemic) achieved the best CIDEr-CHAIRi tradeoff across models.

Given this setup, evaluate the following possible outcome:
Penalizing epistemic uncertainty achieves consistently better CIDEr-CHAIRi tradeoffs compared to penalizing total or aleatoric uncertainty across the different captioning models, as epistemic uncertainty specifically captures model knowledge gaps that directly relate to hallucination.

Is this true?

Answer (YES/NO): YES